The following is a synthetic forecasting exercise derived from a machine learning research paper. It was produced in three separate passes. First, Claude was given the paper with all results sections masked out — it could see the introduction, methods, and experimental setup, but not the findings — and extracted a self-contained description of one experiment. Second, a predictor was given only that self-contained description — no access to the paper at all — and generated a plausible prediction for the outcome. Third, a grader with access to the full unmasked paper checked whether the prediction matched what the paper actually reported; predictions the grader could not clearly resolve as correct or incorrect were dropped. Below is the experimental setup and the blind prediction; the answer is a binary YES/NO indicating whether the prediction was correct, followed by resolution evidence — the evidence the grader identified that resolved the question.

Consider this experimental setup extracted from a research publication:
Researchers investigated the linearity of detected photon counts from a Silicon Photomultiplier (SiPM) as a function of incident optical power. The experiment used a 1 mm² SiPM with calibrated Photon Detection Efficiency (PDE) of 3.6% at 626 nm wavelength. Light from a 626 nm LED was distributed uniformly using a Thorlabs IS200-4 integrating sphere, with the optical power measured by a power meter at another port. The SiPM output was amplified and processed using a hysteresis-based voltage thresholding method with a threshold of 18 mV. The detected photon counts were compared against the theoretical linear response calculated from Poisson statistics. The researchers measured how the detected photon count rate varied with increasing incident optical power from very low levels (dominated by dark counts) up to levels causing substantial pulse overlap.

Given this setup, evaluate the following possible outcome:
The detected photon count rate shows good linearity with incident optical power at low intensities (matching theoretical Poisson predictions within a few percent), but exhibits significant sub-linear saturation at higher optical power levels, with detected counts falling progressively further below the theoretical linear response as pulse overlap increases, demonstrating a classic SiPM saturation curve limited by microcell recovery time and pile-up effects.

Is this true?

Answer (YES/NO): YES